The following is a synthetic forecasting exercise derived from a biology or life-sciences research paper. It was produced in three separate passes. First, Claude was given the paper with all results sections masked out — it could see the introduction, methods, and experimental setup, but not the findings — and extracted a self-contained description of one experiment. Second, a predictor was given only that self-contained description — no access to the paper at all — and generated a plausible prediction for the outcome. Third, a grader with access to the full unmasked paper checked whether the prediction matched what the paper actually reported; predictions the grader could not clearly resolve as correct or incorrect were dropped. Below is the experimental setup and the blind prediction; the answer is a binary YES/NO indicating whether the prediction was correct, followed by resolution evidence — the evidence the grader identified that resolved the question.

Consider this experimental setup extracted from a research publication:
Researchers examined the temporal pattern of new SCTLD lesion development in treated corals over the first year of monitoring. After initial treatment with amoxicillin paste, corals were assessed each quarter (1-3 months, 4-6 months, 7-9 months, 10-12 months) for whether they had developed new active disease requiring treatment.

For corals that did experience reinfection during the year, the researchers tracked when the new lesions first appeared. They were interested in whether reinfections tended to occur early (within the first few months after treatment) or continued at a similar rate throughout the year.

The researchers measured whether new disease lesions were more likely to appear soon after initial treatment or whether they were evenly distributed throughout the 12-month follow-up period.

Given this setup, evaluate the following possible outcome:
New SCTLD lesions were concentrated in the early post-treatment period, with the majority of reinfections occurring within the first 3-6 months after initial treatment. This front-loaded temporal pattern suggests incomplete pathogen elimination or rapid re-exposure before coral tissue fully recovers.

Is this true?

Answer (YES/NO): NO